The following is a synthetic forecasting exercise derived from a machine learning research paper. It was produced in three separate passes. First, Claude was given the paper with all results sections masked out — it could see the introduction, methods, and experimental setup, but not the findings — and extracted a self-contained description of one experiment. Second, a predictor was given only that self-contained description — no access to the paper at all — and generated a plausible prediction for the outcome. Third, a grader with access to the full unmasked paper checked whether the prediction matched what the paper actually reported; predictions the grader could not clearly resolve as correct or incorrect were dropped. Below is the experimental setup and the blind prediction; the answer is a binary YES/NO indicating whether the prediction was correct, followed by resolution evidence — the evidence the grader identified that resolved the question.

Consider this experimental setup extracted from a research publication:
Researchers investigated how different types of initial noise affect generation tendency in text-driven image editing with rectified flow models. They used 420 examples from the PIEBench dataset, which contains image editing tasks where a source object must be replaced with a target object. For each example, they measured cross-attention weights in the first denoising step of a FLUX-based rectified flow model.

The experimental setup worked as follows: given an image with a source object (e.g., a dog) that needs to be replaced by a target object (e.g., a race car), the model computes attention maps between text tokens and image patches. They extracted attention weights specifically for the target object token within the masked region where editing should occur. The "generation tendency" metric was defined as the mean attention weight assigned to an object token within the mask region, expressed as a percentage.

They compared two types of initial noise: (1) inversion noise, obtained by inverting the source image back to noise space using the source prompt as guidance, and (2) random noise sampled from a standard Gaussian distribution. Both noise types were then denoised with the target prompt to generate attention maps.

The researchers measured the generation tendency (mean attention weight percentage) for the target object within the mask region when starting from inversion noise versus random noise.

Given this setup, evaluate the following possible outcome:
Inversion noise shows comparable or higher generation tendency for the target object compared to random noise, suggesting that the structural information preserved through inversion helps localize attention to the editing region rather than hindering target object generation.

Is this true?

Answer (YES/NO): NO